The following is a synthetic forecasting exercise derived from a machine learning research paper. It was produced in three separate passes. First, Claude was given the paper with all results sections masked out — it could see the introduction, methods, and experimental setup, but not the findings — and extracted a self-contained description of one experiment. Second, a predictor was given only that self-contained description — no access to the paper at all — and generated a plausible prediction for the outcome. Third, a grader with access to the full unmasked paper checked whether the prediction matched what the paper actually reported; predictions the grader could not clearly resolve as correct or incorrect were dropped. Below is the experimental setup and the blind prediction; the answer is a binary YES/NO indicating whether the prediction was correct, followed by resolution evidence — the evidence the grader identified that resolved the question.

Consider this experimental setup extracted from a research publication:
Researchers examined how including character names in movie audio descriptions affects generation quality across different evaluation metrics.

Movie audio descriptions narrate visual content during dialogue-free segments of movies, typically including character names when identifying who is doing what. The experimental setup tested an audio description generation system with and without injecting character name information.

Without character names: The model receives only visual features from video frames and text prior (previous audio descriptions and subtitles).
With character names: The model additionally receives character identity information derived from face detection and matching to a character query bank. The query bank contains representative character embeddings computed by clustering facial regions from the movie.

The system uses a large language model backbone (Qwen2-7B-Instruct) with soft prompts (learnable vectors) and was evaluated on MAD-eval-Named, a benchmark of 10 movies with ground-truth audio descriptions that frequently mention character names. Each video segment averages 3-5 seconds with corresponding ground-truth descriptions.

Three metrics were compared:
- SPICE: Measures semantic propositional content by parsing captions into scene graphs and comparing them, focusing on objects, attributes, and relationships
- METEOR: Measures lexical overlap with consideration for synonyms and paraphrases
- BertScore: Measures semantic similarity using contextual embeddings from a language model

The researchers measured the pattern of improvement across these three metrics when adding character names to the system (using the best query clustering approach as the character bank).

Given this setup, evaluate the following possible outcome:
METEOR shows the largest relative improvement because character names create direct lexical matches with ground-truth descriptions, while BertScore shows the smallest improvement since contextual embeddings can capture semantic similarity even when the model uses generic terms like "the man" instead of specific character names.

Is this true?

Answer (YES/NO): NO